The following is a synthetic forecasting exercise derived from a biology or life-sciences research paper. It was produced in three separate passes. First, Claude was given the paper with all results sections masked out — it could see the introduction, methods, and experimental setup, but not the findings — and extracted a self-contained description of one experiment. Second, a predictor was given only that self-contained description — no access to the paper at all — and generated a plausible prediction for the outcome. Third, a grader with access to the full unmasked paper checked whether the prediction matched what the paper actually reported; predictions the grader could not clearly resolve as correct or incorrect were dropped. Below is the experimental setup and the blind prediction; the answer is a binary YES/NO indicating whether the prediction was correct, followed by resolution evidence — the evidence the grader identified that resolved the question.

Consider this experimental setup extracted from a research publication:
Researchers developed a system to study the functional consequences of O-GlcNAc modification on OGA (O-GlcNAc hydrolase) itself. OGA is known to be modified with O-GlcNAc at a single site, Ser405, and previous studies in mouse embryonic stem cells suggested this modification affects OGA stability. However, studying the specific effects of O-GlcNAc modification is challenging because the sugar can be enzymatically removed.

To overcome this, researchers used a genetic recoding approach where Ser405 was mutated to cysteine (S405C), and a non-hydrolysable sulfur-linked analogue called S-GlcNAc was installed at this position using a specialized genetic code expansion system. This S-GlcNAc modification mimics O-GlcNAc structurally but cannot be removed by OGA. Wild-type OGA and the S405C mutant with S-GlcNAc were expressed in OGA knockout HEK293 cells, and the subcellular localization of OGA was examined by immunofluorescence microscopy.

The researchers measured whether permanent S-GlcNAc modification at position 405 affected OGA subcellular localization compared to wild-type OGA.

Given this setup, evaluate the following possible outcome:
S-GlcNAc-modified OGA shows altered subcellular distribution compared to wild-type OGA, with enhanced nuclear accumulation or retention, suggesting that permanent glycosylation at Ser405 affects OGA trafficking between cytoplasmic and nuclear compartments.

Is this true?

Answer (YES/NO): NO